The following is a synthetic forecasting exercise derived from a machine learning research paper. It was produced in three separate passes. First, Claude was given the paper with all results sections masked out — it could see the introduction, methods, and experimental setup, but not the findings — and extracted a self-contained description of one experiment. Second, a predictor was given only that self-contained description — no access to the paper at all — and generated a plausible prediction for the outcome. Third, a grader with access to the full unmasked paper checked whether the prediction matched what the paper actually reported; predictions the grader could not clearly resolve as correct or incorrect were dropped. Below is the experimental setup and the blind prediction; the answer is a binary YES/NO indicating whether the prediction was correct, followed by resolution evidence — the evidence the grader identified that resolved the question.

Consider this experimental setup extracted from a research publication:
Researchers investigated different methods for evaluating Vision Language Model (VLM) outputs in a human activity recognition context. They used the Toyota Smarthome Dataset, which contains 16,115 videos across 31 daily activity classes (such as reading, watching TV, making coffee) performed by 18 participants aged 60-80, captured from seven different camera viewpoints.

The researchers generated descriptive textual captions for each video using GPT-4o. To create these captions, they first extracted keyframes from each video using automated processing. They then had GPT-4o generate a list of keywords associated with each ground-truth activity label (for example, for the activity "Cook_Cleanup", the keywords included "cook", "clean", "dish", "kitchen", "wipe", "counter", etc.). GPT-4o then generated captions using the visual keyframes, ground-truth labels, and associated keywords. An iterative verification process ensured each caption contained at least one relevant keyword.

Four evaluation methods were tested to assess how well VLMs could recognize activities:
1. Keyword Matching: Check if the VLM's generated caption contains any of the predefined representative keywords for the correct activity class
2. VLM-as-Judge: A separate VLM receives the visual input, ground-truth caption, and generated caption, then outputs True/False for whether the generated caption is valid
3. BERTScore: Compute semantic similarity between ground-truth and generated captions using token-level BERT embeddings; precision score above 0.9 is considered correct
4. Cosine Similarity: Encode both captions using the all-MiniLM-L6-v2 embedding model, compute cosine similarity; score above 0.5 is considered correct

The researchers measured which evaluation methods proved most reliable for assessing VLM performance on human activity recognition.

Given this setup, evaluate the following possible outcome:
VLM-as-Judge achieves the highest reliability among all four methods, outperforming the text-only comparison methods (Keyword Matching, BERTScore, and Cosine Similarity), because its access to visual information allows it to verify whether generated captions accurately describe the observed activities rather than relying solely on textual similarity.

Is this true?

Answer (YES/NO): NO